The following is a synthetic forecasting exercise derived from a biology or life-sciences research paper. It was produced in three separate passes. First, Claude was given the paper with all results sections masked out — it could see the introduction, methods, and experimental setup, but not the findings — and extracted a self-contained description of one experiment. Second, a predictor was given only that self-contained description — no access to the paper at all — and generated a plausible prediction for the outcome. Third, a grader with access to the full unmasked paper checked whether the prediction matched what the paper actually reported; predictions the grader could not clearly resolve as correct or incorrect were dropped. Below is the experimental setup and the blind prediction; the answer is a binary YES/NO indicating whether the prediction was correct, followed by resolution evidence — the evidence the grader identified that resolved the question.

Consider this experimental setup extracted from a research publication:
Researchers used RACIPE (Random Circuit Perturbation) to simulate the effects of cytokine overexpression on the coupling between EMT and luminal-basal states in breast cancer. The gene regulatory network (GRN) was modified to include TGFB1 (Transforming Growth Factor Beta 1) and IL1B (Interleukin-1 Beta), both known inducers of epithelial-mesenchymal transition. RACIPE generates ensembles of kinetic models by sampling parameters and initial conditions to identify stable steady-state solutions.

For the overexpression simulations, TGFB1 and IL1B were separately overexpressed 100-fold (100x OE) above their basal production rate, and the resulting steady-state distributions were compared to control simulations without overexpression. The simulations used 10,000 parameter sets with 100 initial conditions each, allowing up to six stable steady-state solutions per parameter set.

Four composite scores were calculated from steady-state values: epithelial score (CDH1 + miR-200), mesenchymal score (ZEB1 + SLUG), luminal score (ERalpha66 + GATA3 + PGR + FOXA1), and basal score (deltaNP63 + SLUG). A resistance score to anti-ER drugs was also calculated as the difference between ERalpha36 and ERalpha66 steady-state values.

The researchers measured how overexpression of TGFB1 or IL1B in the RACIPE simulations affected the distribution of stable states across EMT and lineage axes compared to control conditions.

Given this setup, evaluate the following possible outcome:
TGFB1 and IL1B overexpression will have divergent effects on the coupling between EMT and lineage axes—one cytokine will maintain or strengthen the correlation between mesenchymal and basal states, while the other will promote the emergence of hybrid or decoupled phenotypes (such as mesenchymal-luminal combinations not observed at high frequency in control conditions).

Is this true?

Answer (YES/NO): NO